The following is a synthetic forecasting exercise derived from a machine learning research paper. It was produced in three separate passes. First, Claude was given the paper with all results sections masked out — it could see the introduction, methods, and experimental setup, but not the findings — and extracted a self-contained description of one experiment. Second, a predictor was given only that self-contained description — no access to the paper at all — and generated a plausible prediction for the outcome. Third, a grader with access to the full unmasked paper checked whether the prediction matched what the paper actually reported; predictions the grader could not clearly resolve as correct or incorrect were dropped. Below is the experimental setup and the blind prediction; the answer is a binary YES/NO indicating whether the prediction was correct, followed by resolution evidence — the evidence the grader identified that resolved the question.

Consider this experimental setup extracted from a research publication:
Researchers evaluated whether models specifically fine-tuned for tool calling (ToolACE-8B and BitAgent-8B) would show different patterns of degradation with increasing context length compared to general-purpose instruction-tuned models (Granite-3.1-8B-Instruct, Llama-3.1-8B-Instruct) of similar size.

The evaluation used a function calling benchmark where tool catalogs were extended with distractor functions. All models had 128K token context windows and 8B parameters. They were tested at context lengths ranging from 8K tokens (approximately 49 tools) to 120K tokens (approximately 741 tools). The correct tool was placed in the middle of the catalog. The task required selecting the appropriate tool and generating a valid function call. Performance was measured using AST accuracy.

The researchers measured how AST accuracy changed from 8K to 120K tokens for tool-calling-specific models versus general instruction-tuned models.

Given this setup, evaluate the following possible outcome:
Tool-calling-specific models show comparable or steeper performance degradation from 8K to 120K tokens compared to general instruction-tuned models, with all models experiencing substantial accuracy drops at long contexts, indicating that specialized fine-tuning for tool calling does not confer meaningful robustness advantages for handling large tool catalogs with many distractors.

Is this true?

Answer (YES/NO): YES